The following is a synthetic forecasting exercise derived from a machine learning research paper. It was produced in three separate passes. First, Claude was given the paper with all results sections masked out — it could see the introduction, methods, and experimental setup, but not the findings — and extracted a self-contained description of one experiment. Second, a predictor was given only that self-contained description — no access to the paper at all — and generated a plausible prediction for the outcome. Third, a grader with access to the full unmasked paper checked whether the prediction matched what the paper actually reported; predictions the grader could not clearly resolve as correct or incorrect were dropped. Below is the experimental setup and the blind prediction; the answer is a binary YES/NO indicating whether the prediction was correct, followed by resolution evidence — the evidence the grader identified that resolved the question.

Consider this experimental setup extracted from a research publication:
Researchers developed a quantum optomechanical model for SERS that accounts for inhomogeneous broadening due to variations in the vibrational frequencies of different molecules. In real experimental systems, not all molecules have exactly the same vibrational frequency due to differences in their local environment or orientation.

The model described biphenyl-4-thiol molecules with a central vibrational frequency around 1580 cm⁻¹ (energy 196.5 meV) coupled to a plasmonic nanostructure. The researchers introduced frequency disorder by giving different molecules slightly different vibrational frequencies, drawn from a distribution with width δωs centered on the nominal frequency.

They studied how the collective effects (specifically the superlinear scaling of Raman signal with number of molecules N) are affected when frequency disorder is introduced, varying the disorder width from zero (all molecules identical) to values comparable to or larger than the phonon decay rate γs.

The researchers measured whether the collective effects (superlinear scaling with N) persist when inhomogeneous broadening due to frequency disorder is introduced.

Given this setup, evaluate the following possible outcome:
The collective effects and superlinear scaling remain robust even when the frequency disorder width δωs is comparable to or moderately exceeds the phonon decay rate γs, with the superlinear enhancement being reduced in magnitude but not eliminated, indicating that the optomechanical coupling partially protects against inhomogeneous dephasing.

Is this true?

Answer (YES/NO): YES